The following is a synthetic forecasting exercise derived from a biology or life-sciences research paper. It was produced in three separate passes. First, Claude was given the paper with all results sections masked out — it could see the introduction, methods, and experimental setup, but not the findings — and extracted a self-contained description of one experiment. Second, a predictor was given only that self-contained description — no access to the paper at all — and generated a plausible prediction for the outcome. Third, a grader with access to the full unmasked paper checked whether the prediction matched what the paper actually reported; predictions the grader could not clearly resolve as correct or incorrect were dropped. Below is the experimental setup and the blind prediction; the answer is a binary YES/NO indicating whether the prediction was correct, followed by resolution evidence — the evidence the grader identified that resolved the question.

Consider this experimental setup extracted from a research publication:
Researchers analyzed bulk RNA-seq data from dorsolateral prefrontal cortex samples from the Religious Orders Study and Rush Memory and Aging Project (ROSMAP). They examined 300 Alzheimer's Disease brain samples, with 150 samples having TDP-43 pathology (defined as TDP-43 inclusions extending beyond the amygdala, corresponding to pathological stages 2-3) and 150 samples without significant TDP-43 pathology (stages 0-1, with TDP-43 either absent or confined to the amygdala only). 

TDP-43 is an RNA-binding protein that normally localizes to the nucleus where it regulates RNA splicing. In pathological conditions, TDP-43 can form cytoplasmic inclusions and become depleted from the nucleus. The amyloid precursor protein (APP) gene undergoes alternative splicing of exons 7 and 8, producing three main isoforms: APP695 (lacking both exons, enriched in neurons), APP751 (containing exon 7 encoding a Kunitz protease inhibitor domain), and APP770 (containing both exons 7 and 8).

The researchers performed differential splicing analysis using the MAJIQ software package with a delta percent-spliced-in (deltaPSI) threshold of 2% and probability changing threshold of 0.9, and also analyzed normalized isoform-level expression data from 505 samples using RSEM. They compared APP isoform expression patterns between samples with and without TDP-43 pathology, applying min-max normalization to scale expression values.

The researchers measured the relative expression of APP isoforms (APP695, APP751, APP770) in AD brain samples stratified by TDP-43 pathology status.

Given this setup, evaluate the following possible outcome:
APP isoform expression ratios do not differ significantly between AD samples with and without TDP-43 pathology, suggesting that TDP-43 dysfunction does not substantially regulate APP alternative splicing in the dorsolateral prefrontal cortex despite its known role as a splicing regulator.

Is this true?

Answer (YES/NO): NO